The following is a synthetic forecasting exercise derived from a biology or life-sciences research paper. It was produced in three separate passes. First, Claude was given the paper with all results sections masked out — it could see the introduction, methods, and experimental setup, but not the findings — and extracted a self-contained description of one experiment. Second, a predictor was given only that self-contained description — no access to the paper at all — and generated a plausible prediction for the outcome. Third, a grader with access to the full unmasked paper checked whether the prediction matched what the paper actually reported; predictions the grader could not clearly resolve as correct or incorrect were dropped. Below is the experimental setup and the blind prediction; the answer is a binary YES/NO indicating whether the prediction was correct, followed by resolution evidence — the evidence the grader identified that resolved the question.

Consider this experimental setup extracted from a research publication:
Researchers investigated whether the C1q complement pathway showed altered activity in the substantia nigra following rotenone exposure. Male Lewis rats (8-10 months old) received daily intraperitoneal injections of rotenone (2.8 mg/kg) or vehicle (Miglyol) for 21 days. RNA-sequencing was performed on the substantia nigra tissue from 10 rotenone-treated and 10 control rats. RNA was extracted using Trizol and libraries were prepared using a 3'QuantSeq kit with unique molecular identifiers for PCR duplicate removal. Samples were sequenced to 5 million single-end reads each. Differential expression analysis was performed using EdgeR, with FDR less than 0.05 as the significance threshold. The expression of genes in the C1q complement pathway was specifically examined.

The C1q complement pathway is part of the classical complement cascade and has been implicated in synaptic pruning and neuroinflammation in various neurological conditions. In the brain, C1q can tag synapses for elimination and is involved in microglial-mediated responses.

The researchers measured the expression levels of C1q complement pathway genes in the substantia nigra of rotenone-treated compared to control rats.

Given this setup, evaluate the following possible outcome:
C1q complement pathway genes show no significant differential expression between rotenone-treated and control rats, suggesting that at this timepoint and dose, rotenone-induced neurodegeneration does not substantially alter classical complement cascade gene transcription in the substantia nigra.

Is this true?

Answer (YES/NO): NO